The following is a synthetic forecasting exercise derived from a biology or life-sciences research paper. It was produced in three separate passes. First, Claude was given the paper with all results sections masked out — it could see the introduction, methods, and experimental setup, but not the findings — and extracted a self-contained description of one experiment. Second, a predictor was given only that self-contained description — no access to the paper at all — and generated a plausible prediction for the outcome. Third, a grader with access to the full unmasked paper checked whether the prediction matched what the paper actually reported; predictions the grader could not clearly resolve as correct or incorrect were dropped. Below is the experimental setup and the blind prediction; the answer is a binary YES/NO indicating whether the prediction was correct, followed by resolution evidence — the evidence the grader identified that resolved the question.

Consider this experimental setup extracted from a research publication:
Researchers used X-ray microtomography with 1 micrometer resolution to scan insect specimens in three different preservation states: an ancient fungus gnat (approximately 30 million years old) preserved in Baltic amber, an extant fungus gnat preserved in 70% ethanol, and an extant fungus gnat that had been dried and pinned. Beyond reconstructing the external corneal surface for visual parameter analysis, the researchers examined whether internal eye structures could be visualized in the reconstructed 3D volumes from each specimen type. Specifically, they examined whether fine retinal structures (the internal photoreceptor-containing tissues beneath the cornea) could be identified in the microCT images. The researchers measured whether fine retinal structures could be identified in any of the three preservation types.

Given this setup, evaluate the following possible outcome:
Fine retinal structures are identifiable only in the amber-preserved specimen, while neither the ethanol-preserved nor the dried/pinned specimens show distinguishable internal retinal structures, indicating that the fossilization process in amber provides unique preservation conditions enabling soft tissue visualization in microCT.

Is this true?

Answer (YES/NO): NO